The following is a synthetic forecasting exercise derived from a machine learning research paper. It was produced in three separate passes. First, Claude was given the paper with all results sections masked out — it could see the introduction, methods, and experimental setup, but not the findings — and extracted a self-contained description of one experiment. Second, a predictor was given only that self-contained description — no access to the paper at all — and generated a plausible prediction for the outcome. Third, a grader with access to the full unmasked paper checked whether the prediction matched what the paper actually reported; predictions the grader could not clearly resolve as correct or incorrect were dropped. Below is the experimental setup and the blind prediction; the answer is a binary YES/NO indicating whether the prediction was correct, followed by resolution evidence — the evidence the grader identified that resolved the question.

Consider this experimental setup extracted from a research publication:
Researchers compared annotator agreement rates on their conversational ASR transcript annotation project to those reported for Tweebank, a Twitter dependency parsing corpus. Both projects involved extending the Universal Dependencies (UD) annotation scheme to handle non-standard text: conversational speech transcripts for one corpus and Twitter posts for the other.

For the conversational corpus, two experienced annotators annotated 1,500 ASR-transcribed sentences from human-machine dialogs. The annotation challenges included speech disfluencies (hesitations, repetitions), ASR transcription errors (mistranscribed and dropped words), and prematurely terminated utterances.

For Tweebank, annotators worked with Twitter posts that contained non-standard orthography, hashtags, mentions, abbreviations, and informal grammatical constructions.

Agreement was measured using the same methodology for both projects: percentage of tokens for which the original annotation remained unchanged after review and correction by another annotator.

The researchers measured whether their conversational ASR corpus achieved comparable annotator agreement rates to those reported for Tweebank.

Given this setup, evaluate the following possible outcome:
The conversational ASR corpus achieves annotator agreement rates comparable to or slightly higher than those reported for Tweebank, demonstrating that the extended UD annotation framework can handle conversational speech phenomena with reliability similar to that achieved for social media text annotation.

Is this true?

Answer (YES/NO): YES